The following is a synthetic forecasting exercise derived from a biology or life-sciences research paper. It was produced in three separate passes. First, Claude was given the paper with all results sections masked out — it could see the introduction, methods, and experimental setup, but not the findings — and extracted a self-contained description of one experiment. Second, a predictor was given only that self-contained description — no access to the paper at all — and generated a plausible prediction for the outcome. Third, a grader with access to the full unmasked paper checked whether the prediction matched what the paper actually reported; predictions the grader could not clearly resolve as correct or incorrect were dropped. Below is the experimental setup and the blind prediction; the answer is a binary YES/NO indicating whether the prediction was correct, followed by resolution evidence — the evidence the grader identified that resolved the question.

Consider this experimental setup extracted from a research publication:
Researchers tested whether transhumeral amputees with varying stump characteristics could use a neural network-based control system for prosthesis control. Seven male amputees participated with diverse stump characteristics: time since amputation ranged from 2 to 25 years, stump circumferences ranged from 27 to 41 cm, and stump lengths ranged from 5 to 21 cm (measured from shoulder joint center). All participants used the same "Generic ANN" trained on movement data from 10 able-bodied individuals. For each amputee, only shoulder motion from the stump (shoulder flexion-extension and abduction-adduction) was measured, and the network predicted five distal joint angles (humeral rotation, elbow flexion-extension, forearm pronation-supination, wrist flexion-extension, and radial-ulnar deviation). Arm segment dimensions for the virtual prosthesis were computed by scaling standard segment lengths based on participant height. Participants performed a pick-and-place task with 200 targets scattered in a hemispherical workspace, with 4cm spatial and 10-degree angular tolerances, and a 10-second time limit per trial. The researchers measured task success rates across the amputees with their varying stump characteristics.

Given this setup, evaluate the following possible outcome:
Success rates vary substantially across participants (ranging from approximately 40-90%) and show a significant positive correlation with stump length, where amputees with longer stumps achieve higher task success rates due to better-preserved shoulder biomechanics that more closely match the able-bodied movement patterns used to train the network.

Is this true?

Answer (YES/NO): NO